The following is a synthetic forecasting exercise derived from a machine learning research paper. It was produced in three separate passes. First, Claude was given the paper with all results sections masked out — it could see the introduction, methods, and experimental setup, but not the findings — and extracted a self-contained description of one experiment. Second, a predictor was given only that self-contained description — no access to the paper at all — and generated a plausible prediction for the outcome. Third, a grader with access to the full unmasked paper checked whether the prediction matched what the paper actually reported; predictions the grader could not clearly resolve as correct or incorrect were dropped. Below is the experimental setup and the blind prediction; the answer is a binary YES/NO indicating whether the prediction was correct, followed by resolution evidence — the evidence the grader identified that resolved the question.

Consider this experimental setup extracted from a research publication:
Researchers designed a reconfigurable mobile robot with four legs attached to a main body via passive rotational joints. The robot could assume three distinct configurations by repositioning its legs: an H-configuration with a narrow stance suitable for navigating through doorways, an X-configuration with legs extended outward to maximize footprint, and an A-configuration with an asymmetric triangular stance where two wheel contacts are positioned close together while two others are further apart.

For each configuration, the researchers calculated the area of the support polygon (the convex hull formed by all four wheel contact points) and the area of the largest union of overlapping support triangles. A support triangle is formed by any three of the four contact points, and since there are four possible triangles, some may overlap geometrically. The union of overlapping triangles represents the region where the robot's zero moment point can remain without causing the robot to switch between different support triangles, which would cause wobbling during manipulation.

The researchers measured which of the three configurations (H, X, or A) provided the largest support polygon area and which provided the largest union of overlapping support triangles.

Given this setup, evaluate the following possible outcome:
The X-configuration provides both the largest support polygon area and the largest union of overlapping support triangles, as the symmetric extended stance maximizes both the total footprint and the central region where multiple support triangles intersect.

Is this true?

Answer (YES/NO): NO